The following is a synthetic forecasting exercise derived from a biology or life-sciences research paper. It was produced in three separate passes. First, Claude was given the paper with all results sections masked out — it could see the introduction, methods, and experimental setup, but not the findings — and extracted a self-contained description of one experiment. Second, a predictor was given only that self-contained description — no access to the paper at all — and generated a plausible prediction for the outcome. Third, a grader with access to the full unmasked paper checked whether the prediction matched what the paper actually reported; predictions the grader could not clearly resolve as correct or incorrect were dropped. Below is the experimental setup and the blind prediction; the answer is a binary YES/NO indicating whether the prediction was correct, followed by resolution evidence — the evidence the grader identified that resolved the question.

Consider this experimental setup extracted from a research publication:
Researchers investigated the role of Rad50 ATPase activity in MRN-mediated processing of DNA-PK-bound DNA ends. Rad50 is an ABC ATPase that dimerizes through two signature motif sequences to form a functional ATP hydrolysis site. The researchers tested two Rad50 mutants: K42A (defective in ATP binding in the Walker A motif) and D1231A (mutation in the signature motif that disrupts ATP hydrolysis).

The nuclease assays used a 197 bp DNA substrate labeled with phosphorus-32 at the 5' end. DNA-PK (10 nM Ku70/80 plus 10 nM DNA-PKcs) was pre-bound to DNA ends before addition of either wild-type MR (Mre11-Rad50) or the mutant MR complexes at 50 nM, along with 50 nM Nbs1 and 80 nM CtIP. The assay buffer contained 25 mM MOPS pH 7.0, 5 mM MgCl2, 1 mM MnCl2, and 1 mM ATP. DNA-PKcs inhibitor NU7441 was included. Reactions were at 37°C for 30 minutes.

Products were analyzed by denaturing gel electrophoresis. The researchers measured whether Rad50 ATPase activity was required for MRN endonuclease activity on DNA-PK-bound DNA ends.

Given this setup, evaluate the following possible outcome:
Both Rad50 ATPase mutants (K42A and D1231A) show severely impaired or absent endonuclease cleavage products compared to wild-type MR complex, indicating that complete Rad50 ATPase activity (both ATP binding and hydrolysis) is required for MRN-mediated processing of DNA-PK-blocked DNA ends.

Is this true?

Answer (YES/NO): YES